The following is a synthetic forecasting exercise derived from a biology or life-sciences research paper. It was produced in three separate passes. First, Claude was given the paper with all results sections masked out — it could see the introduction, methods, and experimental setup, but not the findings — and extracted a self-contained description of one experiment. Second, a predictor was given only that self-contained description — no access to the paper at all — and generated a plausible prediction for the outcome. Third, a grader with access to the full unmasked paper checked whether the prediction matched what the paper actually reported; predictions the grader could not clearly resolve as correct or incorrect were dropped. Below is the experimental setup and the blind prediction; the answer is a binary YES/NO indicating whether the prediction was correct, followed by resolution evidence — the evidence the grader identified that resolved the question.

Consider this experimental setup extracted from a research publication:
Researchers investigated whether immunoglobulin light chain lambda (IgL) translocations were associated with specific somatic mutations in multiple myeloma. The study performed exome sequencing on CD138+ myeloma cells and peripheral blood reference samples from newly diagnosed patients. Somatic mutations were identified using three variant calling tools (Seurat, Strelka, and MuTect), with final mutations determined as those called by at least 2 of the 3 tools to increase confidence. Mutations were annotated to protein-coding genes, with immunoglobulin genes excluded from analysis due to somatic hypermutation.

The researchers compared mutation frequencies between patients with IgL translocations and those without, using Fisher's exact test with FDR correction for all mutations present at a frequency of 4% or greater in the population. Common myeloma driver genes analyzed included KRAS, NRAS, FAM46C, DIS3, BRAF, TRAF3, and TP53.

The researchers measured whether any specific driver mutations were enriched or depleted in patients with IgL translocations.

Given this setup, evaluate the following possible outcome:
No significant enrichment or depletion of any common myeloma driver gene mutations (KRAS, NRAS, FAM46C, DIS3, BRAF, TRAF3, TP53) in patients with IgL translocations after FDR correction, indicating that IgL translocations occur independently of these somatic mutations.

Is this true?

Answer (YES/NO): YES